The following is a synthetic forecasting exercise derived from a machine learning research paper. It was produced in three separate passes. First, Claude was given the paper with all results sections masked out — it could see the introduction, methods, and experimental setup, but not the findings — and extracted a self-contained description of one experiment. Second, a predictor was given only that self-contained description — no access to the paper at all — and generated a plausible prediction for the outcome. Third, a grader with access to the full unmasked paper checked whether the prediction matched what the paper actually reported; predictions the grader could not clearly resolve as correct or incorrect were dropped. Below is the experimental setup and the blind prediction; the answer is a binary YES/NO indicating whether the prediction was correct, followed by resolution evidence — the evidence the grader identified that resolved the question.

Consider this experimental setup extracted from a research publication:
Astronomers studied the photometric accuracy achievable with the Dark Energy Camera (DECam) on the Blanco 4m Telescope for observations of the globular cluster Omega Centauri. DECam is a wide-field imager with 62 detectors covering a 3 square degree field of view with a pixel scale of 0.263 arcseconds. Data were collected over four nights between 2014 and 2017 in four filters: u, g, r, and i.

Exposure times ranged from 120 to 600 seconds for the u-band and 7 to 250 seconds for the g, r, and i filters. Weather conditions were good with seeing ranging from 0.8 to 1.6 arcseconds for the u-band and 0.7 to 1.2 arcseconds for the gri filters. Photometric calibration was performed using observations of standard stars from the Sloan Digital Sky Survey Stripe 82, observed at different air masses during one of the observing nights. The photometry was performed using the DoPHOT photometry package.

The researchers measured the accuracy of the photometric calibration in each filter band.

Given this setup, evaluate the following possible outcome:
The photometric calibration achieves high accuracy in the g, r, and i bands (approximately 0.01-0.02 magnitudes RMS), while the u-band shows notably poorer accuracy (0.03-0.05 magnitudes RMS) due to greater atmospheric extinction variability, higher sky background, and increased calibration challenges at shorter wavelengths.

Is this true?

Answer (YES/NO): NO